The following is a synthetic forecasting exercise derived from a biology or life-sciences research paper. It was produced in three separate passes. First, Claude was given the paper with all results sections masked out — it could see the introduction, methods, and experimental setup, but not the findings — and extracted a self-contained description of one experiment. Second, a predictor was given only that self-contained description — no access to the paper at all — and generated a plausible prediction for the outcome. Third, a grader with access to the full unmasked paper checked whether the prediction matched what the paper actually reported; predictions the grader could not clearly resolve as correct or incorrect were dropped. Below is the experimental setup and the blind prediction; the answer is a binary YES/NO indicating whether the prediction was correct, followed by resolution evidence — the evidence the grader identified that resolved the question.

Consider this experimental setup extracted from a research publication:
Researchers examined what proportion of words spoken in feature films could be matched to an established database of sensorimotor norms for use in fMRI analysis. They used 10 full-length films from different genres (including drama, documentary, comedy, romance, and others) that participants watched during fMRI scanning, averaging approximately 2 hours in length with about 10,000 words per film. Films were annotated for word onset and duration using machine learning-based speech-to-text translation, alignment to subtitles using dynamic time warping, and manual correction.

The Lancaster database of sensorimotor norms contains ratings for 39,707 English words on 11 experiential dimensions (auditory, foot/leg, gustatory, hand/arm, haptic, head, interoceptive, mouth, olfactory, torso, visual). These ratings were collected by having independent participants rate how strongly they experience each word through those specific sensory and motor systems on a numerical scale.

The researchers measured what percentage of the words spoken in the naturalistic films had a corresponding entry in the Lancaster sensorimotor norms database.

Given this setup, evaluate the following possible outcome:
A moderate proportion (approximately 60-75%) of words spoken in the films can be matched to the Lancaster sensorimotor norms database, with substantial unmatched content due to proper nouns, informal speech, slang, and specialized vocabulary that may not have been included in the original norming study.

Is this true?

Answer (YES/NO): NO